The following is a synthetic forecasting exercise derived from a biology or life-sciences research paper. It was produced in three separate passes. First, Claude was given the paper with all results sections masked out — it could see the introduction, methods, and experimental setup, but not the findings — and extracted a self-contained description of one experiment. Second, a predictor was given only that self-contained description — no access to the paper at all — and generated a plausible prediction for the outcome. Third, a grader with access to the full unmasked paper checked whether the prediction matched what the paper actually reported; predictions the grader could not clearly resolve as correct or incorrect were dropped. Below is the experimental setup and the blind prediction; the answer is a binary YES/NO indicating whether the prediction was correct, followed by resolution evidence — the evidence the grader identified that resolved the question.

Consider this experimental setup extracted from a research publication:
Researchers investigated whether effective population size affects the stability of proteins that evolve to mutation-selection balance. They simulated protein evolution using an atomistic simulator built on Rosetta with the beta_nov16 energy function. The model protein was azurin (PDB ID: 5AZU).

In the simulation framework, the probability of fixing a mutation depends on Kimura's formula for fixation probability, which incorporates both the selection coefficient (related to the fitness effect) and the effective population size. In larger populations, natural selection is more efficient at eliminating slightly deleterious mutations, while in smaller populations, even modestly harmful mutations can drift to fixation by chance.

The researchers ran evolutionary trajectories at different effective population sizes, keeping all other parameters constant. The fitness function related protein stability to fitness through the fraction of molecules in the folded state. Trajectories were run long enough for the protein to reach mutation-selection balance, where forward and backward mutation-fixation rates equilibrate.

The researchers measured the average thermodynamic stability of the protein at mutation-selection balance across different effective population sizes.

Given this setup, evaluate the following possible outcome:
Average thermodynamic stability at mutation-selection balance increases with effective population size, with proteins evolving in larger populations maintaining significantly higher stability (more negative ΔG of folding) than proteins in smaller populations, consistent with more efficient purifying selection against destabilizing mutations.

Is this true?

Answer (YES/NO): YES